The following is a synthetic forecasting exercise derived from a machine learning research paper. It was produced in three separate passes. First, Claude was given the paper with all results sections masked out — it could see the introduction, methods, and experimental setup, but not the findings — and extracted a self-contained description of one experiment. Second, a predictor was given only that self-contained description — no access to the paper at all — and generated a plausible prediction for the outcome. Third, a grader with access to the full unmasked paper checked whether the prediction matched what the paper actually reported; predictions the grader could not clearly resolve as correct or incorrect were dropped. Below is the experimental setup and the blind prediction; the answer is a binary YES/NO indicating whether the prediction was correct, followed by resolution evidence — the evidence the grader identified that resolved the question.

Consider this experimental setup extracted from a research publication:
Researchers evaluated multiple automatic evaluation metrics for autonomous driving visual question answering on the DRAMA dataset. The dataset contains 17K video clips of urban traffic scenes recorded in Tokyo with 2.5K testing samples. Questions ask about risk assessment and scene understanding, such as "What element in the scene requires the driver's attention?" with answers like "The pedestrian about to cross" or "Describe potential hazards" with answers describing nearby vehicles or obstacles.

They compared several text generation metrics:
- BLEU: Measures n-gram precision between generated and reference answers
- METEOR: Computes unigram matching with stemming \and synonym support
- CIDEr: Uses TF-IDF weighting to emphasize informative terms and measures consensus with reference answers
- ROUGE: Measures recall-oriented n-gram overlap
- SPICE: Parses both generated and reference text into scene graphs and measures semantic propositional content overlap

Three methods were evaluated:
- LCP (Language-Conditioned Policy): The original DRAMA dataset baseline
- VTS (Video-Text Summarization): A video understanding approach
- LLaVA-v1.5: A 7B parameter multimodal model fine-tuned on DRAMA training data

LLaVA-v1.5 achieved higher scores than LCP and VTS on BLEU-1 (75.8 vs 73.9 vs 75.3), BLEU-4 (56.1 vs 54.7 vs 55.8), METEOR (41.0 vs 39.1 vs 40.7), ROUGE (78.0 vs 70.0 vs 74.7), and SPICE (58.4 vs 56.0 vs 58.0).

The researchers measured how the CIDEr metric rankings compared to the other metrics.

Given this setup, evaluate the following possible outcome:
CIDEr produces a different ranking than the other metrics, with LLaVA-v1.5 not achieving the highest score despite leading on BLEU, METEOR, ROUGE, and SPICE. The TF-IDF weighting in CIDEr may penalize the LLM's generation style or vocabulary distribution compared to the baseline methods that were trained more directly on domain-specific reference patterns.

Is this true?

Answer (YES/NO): YES